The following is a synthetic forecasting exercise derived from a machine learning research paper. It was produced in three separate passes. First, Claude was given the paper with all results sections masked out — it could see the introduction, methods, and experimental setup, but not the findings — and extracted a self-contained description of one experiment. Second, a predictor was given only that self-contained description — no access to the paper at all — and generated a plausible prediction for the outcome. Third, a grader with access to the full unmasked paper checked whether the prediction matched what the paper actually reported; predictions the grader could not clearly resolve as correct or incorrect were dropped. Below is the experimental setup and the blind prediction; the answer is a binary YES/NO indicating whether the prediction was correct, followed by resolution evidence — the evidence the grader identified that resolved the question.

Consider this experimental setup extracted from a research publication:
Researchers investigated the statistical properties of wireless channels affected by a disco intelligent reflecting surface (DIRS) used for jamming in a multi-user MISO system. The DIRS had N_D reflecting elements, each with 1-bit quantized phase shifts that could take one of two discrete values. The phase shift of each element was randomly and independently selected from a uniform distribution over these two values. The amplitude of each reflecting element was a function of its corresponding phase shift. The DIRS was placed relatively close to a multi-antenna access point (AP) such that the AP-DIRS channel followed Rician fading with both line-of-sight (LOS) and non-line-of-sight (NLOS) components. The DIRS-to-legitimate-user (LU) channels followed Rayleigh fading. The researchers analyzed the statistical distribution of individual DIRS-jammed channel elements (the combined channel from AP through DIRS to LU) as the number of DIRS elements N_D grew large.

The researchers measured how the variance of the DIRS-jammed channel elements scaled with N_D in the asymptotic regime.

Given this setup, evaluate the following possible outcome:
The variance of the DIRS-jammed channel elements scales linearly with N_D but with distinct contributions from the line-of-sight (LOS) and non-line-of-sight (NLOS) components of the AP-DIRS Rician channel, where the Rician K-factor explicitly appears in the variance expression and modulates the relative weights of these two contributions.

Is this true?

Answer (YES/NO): NO